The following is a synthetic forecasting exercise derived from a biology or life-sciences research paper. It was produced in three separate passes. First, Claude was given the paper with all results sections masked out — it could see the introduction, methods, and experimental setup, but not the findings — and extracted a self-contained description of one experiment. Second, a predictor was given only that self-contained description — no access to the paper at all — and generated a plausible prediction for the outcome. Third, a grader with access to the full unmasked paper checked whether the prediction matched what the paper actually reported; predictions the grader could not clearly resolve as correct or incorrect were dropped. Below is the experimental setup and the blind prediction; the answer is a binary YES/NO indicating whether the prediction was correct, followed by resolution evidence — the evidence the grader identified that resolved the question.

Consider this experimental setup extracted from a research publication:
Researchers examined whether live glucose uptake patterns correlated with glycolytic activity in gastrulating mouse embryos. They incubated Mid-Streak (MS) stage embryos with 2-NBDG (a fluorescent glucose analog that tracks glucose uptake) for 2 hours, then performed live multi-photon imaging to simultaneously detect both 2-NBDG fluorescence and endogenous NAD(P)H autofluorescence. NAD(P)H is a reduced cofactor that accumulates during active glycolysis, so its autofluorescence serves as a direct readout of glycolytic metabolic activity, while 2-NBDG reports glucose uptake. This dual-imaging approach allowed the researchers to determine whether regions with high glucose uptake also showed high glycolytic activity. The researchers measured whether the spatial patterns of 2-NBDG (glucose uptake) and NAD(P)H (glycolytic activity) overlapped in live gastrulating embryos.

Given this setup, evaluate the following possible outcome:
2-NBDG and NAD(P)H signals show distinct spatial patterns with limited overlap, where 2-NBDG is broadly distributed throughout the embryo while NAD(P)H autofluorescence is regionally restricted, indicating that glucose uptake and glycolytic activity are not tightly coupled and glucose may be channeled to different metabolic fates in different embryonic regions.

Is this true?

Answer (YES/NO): NO